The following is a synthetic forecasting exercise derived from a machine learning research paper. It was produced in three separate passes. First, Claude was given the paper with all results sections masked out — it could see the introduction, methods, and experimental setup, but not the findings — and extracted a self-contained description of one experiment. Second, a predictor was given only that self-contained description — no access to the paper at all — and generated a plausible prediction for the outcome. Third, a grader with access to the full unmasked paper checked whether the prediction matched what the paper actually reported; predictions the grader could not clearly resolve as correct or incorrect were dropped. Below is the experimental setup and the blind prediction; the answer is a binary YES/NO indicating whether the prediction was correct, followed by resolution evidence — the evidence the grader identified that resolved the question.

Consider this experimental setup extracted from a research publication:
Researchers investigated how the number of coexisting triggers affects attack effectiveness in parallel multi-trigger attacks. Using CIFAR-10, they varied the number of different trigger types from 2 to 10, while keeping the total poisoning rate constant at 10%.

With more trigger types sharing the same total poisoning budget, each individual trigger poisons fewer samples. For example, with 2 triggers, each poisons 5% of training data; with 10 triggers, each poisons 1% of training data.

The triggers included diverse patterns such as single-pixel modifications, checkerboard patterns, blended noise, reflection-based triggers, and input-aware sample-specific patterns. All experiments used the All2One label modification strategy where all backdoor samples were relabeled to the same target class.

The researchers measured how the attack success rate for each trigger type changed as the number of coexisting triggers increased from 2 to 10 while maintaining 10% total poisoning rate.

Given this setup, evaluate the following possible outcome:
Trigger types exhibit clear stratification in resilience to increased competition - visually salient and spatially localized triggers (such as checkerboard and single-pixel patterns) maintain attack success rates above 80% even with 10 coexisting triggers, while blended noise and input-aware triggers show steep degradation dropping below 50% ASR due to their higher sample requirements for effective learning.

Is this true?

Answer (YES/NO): NO